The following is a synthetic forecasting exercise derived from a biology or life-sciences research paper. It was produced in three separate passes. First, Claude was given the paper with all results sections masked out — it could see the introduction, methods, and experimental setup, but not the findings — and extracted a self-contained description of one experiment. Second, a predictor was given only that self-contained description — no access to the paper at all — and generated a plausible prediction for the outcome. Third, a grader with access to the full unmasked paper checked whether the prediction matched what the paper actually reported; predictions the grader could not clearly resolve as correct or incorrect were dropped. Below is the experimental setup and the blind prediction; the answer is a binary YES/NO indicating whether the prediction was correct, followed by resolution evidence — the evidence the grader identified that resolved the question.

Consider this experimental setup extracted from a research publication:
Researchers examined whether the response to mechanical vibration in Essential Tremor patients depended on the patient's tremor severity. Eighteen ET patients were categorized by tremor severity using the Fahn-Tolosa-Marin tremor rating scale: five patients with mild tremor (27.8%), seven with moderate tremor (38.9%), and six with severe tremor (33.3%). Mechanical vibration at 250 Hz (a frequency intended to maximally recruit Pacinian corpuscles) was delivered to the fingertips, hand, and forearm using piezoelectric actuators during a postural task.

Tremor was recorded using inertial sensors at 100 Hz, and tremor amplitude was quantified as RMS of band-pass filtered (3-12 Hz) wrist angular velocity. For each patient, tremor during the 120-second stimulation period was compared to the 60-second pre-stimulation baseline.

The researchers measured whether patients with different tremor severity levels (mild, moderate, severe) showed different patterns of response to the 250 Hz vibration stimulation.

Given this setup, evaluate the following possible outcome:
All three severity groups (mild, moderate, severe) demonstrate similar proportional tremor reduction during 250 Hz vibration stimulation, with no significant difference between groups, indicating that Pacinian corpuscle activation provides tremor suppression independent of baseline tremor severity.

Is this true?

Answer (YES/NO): NO